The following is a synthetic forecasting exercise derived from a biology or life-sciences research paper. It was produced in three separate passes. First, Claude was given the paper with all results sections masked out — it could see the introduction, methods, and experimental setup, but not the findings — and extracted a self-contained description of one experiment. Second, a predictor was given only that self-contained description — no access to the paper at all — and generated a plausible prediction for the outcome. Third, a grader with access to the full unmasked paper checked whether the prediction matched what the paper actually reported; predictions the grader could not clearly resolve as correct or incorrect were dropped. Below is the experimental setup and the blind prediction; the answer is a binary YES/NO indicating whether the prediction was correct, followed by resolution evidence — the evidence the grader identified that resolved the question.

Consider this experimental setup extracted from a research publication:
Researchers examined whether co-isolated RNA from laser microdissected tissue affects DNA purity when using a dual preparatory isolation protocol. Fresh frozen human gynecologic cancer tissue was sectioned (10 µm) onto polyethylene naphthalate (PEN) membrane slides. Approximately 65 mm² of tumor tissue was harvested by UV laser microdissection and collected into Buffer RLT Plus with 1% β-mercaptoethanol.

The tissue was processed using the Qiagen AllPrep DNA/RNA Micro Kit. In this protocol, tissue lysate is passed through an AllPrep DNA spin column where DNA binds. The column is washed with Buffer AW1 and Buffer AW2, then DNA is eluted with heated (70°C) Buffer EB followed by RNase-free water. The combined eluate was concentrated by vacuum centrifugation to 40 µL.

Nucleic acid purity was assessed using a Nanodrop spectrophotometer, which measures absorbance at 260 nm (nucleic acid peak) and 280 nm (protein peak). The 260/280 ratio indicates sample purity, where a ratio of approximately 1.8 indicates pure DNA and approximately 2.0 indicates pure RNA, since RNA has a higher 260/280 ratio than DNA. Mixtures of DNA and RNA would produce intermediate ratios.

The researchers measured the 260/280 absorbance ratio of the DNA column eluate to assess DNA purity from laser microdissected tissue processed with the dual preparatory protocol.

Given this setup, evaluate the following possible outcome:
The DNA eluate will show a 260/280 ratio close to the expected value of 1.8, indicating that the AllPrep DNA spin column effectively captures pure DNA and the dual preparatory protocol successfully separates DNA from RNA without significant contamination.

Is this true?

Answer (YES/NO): NO